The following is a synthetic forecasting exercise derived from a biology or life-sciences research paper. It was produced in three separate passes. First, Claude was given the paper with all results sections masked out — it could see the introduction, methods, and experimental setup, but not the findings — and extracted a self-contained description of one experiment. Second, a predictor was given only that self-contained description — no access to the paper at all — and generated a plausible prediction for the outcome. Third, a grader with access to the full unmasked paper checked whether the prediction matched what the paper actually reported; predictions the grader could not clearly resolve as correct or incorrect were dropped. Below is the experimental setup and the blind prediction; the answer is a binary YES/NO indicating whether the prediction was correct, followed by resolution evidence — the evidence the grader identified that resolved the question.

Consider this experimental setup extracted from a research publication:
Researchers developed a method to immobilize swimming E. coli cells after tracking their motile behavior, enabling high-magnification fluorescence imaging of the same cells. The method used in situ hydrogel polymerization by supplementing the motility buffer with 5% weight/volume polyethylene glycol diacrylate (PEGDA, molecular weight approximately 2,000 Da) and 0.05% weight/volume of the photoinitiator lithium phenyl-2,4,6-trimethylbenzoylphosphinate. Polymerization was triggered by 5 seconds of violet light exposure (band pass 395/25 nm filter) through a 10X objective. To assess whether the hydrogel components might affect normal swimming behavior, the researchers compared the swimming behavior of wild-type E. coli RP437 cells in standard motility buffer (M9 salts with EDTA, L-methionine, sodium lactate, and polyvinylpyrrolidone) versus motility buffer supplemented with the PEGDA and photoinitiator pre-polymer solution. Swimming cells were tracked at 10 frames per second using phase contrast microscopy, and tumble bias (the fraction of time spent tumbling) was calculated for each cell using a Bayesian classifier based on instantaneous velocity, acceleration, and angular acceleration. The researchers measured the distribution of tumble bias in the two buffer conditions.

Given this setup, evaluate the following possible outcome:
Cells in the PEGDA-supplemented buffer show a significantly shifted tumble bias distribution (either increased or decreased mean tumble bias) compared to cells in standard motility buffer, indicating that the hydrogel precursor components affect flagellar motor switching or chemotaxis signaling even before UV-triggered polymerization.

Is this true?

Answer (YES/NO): NO